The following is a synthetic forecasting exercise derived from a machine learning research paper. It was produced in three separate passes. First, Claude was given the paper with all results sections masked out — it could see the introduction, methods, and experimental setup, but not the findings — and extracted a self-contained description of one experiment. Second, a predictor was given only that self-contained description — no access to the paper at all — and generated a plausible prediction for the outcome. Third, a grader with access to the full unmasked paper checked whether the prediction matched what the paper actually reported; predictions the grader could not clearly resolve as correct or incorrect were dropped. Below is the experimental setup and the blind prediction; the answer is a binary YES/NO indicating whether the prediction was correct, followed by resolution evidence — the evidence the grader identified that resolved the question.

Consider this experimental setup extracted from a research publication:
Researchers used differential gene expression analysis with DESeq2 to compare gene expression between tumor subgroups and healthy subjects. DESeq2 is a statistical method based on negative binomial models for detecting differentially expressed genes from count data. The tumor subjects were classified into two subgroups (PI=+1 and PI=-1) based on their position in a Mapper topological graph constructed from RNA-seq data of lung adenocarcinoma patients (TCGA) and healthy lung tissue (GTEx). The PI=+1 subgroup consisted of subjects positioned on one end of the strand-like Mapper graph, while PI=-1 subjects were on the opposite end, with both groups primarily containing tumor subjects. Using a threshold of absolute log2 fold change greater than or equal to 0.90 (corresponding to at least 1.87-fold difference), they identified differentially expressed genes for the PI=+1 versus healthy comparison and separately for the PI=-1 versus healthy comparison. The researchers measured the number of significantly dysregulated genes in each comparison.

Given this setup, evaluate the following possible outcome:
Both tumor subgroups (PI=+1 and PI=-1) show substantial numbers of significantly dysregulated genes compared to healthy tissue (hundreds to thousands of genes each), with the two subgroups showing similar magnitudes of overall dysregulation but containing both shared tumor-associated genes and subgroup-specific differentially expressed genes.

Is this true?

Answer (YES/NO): YES